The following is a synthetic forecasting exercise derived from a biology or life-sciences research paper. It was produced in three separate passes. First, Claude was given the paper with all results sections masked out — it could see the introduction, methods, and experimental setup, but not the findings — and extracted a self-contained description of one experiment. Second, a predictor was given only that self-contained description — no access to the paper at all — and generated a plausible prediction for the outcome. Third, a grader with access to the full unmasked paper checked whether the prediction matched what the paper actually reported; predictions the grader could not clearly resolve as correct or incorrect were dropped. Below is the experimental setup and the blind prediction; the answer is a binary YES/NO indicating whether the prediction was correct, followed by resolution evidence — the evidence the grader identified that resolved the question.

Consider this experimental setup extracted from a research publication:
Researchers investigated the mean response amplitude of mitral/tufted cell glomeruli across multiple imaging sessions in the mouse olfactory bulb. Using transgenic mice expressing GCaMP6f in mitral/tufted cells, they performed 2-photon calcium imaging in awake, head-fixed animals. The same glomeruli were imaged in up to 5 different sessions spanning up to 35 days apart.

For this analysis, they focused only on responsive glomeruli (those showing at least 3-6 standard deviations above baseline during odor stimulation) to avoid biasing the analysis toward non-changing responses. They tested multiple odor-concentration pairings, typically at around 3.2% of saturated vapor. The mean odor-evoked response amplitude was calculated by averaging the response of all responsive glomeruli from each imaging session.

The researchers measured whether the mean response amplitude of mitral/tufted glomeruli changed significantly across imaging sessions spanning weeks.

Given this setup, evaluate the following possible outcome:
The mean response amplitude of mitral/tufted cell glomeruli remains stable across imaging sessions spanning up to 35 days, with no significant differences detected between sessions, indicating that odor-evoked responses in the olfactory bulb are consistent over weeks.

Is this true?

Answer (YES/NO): YES